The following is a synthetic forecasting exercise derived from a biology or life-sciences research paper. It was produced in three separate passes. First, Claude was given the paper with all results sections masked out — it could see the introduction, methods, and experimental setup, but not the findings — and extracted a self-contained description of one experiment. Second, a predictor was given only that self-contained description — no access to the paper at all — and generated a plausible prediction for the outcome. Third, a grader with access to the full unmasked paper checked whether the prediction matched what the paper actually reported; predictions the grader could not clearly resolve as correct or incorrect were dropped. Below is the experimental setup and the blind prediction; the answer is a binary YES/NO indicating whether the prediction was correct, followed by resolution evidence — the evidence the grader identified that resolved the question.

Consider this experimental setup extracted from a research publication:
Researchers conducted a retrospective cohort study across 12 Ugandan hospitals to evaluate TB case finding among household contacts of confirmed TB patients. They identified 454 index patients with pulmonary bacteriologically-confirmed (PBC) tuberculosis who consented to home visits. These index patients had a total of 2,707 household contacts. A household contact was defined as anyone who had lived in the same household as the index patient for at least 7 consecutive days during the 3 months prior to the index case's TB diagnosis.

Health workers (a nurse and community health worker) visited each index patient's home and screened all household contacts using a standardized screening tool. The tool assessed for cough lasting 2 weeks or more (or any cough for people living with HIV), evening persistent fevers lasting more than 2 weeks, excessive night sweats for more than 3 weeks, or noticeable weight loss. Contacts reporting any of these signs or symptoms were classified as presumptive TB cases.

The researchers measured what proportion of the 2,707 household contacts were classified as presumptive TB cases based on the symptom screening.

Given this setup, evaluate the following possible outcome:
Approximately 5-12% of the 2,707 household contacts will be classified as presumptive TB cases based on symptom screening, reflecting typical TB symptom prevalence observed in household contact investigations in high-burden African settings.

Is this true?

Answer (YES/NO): NO